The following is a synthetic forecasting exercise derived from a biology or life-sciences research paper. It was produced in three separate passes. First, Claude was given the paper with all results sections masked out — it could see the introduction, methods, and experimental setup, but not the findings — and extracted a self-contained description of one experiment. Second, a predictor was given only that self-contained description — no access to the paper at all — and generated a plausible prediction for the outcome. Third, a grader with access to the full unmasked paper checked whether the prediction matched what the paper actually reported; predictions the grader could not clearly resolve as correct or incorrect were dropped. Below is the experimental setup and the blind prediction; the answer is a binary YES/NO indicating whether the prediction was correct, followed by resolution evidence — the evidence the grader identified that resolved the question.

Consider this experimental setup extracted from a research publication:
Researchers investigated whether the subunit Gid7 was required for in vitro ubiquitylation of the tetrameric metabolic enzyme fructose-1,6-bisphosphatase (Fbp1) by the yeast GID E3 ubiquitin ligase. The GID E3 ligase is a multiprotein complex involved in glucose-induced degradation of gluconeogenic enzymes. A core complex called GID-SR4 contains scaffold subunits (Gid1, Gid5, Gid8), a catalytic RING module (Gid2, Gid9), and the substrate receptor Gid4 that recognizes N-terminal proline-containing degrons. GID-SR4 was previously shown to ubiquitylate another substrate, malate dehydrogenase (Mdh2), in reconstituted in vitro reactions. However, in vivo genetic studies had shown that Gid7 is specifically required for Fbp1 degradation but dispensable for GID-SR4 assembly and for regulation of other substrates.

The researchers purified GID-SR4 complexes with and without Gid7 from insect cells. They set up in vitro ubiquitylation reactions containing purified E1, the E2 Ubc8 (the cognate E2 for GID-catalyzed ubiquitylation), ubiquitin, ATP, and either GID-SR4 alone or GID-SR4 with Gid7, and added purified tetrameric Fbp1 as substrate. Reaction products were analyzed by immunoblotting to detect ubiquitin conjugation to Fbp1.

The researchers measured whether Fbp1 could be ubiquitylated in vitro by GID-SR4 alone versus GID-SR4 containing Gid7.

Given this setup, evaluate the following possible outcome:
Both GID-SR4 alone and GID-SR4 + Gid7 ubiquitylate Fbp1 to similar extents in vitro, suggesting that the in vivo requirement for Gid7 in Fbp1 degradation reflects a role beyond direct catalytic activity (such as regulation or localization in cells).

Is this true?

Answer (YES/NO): NO